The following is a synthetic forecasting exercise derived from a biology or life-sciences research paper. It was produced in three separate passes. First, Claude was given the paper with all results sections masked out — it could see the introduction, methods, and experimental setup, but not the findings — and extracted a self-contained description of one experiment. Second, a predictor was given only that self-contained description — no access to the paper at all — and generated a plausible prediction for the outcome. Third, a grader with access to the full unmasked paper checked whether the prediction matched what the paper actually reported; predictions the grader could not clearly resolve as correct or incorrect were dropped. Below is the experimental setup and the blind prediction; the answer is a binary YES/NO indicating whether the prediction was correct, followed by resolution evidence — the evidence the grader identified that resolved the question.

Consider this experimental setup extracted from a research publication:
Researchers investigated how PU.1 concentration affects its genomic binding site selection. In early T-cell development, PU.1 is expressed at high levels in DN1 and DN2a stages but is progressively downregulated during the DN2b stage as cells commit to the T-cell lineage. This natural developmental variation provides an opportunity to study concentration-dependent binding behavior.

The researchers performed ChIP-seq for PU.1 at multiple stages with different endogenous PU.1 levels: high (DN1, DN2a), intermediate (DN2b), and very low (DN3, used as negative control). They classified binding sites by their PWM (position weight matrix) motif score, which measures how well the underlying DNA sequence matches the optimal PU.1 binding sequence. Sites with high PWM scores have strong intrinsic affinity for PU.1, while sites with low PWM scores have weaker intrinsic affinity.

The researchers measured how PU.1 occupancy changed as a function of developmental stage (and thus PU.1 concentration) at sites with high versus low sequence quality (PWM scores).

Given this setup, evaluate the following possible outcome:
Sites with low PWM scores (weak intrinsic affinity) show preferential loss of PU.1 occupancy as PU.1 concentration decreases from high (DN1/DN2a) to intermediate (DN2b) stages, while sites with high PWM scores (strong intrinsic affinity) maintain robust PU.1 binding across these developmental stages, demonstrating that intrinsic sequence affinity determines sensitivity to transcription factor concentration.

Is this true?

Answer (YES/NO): YES